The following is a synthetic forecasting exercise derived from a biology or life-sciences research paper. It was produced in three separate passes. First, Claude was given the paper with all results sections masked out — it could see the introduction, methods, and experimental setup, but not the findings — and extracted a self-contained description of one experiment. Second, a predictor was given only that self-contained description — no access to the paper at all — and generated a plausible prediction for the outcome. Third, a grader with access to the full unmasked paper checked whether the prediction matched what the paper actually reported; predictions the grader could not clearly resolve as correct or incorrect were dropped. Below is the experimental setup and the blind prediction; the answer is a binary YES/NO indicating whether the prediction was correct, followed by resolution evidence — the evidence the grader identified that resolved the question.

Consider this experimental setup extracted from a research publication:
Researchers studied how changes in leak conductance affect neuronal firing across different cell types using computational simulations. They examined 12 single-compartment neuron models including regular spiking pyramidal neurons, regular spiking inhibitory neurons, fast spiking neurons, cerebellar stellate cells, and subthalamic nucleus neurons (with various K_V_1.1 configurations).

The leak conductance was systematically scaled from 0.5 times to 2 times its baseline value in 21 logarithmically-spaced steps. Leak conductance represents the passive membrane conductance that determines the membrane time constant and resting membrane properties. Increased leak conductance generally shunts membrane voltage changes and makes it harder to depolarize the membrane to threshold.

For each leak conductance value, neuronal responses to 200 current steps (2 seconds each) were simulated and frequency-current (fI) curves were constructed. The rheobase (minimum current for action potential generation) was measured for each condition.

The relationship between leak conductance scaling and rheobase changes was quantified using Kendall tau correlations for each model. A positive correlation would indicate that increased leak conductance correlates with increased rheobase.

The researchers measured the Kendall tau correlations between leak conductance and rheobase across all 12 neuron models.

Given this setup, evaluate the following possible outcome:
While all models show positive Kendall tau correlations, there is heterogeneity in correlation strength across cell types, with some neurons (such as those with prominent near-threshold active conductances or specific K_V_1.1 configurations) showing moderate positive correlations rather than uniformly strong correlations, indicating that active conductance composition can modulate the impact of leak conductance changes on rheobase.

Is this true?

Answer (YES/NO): NO